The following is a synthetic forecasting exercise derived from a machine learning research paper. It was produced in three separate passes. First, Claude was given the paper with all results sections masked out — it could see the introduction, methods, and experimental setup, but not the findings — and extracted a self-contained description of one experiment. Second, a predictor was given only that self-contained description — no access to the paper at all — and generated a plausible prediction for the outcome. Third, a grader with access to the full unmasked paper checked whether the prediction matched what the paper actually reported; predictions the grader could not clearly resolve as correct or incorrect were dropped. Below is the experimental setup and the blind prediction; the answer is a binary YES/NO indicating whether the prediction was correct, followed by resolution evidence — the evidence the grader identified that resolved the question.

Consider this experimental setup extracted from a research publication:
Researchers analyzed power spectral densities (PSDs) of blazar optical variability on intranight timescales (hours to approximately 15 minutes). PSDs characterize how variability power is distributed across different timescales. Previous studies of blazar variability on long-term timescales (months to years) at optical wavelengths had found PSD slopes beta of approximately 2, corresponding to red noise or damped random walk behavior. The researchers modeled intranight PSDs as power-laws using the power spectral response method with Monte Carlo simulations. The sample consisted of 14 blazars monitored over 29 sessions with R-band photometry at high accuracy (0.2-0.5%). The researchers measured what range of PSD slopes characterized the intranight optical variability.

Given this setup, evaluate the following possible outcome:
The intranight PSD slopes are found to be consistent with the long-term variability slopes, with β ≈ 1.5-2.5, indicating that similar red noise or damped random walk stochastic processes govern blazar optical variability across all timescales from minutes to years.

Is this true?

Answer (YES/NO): NO